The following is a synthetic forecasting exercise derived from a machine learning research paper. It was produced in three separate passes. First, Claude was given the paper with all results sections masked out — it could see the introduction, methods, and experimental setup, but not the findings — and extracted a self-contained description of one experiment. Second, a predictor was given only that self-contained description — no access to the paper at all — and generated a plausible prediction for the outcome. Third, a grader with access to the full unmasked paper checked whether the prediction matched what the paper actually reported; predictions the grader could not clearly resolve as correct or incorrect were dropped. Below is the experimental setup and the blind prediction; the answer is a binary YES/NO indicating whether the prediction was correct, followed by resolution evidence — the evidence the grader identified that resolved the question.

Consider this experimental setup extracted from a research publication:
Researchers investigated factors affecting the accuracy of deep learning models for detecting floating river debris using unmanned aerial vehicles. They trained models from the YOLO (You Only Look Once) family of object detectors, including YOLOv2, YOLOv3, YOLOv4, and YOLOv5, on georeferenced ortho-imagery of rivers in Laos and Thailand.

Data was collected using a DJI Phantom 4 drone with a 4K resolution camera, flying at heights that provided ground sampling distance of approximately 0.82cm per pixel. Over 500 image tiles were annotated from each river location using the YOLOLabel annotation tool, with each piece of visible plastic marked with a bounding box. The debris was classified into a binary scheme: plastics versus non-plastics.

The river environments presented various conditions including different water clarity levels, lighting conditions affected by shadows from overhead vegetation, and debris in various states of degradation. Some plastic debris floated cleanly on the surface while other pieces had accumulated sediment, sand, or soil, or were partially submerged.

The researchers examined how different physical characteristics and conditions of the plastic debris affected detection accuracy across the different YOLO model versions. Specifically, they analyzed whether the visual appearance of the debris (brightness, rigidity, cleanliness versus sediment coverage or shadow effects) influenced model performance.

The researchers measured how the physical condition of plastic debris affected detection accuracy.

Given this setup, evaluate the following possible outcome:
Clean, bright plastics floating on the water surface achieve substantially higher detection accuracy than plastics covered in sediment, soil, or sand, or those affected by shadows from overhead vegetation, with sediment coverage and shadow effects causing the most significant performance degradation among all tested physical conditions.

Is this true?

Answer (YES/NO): YES